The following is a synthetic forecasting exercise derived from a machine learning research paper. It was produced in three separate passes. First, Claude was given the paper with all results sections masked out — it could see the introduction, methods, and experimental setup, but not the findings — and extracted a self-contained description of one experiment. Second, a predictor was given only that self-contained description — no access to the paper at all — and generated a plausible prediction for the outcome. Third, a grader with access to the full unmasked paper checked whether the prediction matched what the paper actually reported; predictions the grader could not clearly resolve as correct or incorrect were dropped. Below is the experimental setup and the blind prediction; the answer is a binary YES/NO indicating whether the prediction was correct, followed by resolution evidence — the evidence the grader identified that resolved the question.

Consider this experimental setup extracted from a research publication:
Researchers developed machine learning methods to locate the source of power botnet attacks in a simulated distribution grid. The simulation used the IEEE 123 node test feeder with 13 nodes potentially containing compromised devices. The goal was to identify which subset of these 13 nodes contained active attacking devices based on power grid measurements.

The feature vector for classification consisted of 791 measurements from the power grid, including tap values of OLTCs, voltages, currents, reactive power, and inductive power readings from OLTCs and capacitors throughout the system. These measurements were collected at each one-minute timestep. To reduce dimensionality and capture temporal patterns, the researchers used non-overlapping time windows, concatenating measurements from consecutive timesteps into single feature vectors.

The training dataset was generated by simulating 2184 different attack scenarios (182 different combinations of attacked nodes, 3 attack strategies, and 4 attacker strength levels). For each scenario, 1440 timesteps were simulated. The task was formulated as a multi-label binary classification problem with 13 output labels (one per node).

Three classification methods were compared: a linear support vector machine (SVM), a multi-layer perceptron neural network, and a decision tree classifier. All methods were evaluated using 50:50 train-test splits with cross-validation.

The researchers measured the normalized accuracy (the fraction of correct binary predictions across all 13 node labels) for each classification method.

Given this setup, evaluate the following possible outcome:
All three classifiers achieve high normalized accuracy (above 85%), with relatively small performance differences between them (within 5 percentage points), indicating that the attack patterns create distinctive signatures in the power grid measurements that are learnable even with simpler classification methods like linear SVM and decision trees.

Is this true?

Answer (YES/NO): NO